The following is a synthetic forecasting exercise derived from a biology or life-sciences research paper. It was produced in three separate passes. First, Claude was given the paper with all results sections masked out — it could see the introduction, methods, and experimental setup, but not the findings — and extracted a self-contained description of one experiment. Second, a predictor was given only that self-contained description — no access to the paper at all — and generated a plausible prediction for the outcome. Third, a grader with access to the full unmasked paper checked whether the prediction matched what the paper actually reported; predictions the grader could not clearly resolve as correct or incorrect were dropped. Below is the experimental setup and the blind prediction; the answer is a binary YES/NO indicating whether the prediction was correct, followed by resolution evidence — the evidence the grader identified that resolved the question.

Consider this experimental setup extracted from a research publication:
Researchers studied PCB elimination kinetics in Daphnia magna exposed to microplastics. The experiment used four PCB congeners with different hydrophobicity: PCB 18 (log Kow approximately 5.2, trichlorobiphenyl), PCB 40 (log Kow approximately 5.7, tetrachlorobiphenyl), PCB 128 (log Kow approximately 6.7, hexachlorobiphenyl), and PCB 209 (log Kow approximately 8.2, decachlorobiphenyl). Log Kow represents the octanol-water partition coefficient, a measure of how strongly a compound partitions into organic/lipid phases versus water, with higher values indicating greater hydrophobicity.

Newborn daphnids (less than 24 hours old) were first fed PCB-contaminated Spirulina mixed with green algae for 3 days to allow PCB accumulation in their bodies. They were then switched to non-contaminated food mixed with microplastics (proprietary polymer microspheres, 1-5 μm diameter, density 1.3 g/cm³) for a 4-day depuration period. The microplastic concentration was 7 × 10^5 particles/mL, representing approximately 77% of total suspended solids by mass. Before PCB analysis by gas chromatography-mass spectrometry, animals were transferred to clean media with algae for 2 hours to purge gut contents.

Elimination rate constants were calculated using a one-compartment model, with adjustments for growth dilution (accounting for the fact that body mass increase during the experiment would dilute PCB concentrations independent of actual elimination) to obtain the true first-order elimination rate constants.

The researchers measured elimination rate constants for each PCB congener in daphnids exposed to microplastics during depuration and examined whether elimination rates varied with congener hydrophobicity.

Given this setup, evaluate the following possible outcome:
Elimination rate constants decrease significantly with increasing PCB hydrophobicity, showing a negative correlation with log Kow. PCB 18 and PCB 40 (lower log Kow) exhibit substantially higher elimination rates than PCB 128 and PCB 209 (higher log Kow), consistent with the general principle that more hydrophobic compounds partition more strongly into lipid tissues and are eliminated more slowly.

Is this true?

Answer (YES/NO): YES